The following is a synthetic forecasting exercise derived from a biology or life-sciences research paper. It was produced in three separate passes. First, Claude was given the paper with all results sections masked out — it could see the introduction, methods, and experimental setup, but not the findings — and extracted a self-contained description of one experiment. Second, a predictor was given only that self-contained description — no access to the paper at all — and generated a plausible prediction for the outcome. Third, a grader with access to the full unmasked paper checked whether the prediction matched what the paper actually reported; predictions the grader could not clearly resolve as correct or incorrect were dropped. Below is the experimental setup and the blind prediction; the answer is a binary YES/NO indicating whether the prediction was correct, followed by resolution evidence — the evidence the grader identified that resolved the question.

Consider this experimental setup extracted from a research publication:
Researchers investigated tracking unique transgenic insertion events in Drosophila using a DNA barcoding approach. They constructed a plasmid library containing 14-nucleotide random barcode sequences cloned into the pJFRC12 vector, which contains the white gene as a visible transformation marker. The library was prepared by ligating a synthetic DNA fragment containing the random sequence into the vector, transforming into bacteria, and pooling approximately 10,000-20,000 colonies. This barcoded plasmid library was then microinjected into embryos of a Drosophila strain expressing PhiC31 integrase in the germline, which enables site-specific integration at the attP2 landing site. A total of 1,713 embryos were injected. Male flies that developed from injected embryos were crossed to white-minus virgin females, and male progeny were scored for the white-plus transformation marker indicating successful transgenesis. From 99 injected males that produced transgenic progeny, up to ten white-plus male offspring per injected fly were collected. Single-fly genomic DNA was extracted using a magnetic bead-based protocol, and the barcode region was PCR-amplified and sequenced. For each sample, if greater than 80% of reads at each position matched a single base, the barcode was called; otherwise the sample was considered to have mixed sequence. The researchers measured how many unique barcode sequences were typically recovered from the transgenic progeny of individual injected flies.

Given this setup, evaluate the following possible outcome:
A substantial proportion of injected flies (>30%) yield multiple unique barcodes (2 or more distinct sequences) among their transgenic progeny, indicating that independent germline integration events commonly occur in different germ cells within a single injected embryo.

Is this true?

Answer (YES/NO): YES